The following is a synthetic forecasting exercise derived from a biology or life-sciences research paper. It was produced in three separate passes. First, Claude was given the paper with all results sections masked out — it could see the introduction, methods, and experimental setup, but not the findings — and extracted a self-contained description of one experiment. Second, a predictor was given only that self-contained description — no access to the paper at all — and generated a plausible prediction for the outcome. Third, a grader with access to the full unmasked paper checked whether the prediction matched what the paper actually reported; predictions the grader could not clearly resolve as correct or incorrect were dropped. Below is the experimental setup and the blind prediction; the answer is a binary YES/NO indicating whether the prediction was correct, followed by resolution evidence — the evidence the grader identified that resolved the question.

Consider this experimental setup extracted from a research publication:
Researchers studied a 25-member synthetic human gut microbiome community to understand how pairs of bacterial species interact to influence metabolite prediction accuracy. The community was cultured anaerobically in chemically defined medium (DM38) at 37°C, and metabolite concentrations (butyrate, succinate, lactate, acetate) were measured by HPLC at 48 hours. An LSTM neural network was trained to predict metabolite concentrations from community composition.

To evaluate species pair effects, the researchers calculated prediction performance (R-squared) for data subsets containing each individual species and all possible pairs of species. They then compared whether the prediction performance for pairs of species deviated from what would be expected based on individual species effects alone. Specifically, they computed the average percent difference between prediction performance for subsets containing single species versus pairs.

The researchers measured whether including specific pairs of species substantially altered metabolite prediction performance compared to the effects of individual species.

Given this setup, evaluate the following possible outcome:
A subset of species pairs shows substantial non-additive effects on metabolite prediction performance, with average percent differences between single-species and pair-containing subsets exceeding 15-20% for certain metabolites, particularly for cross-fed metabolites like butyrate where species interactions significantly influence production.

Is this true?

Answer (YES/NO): NO